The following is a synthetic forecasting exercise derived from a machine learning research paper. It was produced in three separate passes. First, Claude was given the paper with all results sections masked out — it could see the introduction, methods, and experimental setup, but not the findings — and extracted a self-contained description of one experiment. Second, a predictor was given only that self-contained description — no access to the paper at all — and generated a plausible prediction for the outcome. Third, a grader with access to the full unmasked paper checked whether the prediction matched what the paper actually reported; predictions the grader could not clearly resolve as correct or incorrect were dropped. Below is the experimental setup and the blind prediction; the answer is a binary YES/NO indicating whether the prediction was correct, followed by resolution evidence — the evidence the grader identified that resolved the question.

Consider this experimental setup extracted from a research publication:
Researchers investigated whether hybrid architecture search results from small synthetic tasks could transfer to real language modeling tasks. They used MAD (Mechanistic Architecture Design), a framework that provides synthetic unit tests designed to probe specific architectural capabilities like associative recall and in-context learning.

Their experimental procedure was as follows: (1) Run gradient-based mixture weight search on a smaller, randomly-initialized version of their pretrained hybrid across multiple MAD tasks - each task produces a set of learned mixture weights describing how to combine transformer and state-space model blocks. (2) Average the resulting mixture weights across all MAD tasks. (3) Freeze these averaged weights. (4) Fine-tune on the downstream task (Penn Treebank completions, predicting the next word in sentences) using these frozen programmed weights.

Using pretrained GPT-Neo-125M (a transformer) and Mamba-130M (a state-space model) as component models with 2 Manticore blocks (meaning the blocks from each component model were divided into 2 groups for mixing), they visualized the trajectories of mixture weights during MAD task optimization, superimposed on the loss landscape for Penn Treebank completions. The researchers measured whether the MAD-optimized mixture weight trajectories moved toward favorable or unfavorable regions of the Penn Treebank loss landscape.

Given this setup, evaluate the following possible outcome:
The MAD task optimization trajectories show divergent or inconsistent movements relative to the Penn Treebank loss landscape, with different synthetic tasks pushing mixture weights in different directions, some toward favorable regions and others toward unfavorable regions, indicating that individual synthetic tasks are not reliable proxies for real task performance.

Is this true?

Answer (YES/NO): NO